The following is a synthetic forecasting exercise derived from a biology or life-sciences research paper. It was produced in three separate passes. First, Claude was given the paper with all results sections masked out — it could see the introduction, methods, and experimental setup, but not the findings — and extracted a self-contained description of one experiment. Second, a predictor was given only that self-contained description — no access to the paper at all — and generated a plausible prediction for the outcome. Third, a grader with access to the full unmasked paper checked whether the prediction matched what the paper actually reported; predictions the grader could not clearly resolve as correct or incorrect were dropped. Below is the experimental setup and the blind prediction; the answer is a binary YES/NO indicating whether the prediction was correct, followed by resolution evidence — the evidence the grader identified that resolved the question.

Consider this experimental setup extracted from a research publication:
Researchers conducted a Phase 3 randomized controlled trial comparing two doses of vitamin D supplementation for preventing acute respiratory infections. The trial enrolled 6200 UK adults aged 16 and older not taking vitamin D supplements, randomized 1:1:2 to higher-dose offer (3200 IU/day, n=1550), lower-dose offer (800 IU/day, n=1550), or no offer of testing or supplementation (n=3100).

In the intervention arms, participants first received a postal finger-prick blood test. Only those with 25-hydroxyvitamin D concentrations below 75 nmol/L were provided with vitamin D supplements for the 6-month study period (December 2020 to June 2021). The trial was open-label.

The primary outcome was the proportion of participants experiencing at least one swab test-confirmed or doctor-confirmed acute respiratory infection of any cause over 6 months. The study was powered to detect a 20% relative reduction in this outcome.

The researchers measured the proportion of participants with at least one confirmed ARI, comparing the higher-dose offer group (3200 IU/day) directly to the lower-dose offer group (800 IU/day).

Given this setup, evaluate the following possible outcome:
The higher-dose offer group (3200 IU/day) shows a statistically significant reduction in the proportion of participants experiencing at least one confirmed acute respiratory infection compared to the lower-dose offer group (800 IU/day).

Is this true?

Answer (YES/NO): NO